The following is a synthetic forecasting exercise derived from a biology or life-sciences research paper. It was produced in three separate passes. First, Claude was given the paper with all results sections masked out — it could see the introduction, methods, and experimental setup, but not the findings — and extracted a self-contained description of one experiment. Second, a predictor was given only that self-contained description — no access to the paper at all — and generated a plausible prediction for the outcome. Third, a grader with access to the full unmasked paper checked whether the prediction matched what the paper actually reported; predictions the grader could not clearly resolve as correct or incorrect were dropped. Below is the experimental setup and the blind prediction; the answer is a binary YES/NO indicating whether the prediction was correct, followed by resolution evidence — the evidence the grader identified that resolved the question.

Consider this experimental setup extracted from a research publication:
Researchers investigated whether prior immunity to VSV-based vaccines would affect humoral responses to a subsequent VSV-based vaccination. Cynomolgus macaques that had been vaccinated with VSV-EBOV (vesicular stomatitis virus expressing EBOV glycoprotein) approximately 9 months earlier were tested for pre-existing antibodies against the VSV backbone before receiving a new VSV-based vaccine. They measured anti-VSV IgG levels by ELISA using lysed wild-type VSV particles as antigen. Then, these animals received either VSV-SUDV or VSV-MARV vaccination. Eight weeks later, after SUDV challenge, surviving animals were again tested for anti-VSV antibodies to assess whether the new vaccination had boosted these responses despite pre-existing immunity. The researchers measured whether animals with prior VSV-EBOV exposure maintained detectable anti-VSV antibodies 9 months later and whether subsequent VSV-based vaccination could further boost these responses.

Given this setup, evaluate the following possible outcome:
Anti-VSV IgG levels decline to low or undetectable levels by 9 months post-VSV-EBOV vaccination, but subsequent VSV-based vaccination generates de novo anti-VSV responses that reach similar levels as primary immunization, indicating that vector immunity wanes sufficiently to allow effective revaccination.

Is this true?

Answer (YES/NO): NO